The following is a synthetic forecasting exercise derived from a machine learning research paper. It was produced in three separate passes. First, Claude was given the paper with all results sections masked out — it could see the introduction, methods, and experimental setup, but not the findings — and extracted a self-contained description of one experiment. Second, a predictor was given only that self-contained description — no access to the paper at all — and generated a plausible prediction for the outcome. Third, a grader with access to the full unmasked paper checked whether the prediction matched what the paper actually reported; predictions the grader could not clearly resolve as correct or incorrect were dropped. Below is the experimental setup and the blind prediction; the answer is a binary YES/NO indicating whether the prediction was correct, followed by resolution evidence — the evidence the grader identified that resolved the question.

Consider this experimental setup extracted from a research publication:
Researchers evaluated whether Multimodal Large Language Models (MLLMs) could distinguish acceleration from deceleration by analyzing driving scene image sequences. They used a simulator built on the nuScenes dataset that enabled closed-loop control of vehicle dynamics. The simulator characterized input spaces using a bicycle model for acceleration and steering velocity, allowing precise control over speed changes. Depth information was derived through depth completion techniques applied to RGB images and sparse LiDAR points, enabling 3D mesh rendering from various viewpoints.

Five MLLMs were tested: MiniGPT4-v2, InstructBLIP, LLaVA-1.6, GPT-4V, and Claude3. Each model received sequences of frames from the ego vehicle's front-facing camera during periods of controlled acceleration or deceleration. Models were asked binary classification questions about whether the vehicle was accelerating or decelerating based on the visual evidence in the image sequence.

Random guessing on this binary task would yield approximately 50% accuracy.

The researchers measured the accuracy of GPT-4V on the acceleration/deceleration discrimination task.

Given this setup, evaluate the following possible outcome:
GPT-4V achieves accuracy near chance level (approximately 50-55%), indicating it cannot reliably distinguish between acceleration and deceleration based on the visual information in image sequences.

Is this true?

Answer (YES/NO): NO